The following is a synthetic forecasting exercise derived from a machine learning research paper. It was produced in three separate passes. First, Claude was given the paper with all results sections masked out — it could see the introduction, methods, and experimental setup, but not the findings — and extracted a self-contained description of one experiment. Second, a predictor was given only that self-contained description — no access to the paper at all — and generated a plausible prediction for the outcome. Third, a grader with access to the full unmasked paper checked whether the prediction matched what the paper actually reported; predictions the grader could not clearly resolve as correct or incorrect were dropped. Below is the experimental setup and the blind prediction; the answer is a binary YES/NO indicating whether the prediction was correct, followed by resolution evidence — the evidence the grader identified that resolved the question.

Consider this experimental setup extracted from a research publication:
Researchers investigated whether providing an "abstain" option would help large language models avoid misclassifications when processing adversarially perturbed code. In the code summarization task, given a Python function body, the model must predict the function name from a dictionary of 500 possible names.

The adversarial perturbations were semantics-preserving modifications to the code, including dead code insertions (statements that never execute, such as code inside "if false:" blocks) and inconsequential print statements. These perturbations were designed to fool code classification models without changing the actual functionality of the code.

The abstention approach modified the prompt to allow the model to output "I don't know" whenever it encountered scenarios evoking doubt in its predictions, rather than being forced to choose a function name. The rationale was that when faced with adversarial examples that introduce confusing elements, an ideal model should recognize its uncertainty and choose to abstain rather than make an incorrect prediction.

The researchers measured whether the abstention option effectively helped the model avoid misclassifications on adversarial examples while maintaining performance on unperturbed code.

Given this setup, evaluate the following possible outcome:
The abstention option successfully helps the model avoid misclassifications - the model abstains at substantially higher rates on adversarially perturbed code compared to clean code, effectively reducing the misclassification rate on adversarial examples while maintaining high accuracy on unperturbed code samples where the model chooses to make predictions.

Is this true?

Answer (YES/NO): NO